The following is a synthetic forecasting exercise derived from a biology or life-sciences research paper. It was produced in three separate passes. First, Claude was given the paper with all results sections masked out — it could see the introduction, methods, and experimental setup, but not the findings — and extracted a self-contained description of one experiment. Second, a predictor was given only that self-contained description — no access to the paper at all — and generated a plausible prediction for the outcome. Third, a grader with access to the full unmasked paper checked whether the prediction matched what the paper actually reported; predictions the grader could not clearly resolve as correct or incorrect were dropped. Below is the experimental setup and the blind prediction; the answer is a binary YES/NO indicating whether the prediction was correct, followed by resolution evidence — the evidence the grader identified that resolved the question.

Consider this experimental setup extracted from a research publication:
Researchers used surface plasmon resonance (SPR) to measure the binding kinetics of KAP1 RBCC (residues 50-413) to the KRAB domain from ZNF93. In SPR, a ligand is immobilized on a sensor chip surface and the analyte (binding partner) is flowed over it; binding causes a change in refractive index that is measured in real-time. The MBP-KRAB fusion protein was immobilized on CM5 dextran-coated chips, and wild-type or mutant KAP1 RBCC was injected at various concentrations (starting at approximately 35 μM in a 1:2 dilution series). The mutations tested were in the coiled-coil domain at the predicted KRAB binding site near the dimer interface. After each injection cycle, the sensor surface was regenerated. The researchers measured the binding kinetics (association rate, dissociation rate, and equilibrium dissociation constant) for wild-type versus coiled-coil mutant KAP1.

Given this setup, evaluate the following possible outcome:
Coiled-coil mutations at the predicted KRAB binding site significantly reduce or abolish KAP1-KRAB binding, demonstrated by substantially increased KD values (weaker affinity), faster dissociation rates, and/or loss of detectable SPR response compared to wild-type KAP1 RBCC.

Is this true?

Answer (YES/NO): YES